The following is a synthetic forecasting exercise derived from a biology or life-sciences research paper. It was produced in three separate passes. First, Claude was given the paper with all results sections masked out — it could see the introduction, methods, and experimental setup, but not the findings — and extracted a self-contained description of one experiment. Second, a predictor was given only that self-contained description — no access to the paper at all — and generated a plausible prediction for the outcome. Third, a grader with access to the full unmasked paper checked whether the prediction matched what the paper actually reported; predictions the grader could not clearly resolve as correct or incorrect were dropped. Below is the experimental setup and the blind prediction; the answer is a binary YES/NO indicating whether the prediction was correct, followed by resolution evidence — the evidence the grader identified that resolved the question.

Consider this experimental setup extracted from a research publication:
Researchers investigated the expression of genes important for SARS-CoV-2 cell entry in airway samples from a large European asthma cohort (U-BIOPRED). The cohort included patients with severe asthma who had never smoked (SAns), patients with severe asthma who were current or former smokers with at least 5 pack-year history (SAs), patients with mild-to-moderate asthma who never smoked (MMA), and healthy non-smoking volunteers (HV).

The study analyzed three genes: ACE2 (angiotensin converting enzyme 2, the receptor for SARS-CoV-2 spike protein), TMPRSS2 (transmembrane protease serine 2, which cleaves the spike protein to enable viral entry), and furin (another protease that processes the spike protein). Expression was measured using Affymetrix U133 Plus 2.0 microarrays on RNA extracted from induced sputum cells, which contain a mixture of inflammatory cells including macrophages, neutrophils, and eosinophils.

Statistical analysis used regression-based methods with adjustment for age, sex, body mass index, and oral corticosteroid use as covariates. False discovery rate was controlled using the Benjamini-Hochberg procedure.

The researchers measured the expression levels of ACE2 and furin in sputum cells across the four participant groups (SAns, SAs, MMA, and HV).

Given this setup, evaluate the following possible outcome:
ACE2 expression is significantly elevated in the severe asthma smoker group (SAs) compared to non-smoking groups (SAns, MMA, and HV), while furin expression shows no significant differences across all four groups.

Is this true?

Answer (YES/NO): NO